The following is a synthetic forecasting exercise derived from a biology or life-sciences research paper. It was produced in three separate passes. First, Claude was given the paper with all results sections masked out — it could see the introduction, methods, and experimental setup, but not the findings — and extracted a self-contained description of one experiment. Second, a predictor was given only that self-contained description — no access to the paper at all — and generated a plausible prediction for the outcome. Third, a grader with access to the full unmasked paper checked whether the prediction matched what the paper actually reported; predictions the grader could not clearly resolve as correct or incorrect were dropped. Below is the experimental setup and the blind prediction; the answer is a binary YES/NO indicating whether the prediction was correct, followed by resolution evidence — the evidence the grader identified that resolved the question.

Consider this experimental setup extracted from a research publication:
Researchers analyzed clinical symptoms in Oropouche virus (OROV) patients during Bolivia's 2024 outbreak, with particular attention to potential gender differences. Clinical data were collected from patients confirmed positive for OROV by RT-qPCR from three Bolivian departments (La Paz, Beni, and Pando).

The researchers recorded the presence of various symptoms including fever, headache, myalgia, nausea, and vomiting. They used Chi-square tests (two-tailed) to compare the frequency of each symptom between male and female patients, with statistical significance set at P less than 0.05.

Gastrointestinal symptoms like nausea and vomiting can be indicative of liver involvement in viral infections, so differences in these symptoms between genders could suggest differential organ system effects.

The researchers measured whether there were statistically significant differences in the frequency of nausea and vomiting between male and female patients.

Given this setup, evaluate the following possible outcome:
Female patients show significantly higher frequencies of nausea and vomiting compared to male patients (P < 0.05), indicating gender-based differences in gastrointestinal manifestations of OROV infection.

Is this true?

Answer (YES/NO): NO